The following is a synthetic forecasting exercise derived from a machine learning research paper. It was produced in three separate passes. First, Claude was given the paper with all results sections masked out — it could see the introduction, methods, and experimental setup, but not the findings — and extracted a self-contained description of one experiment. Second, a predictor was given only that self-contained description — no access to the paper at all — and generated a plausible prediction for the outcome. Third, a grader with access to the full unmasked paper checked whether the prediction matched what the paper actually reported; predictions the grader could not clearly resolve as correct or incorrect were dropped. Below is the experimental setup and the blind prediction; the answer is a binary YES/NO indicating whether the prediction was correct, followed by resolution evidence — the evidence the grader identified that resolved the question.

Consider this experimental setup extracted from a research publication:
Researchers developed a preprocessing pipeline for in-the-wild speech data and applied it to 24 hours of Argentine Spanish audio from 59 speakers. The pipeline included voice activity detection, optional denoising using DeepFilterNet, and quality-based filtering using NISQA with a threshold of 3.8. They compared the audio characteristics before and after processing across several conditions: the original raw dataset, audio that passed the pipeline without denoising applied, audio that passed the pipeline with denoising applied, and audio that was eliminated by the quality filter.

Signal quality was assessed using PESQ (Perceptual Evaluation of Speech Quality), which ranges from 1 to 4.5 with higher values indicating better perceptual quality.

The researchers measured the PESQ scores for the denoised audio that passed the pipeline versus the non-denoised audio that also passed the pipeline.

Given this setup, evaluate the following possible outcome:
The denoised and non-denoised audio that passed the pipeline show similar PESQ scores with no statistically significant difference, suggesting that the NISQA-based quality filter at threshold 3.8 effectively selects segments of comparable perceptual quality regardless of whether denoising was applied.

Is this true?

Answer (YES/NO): NO